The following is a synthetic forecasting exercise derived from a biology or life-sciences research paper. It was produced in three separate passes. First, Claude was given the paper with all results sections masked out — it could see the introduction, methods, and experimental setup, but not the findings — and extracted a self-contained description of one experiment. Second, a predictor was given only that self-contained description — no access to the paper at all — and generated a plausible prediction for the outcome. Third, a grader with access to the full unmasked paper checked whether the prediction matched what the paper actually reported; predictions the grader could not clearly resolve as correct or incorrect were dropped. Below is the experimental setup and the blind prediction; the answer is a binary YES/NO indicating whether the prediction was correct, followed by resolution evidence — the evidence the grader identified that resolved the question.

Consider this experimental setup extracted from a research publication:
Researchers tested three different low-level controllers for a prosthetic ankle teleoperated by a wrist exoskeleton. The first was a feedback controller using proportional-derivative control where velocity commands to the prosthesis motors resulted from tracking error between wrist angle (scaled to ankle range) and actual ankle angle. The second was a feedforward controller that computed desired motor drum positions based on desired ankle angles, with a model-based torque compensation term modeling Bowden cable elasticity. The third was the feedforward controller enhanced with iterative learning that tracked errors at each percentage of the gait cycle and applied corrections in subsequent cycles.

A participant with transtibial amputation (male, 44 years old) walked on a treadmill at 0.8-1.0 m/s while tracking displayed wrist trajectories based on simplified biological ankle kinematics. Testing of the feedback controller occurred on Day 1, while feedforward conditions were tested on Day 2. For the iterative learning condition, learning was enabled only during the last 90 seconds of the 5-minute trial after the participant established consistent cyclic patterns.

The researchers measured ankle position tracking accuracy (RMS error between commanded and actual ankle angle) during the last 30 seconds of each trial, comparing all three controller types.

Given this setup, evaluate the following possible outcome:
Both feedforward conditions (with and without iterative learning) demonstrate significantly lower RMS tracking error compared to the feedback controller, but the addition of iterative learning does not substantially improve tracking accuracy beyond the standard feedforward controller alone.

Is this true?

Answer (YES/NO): NO